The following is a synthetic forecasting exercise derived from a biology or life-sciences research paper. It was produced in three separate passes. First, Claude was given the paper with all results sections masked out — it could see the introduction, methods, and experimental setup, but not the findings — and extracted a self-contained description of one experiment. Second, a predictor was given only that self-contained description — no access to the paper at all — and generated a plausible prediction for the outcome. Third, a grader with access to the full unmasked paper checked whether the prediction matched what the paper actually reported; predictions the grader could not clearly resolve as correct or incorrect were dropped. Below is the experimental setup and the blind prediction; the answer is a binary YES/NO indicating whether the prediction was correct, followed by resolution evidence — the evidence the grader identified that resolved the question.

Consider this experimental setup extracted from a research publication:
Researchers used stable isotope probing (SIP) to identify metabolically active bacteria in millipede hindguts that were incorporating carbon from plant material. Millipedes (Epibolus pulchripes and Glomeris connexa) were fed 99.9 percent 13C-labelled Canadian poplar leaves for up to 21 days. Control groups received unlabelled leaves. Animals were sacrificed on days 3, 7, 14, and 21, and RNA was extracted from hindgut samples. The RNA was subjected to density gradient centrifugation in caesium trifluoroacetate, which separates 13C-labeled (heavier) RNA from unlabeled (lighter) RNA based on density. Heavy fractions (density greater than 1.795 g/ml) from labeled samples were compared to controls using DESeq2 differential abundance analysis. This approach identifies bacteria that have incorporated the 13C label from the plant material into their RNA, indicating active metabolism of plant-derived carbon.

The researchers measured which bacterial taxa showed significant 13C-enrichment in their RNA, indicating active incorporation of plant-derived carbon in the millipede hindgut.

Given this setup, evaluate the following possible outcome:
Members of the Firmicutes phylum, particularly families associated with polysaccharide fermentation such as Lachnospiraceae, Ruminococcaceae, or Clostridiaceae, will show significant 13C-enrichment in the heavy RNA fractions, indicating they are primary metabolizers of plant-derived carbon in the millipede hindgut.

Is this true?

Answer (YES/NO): YES